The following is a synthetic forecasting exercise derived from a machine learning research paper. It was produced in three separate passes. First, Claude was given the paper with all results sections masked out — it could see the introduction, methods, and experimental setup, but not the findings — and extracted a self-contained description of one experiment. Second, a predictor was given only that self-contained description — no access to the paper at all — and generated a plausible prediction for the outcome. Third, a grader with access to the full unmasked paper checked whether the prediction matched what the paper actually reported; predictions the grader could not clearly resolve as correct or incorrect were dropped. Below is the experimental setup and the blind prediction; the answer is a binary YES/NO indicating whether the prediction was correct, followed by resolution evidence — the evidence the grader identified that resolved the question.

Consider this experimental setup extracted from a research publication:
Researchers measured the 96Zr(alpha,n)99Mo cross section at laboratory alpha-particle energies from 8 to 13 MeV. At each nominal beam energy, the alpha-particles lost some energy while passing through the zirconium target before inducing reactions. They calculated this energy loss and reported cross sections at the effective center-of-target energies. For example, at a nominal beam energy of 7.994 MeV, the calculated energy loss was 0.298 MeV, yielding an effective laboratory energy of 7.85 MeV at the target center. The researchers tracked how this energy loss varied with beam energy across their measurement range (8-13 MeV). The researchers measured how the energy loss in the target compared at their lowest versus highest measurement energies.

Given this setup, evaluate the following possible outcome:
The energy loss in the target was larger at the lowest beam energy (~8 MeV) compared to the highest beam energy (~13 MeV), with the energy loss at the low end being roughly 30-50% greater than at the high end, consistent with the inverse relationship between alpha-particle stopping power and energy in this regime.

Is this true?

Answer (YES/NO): YES